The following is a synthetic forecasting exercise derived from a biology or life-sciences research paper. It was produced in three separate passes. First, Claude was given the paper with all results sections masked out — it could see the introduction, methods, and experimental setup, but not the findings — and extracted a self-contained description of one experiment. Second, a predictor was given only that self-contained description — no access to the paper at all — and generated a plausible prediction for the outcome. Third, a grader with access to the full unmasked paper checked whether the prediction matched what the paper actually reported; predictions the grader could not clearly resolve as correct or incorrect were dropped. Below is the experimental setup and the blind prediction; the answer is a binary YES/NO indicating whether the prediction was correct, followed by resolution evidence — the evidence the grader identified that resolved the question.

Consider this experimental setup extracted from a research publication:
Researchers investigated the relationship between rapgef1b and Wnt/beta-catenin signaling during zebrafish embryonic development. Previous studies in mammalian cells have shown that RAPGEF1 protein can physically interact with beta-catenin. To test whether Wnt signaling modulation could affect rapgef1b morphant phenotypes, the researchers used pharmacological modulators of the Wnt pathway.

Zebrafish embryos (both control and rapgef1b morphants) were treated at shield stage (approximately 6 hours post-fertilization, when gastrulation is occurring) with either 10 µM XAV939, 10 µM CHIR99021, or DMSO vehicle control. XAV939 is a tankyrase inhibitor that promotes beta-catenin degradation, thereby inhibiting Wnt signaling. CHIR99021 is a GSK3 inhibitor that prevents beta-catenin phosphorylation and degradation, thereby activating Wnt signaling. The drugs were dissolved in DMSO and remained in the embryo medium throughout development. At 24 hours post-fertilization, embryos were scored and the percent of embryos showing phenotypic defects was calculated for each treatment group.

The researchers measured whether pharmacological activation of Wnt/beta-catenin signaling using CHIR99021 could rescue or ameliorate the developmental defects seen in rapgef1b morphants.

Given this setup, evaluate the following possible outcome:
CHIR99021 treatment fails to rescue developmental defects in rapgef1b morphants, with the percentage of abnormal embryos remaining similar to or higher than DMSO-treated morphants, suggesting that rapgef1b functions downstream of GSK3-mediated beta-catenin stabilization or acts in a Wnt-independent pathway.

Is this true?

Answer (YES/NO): NO